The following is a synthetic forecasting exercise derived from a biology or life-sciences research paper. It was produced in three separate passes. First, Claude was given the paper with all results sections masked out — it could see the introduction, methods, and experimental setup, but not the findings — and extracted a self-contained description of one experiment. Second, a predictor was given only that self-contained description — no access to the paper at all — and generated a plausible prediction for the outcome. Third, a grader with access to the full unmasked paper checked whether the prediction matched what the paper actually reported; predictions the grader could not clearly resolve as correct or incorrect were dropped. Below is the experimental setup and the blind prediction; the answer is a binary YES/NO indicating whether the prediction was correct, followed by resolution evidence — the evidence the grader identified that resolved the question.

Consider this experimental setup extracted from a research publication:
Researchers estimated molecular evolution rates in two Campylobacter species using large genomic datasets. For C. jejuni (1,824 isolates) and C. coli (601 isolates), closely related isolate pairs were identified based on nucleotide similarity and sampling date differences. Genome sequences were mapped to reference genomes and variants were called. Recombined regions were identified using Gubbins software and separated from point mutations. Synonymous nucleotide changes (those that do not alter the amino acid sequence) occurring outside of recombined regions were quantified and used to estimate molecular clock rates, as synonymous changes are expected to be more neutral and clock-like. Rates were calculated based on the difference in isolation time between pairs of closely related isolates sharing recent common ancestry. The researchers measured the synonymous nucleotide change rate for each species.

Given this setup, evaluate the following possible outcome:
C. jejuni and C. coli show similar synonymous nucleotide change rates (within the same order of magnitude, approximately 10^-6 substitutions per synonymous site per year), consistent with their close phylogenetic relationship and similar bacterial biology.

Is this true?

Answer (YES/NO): YES